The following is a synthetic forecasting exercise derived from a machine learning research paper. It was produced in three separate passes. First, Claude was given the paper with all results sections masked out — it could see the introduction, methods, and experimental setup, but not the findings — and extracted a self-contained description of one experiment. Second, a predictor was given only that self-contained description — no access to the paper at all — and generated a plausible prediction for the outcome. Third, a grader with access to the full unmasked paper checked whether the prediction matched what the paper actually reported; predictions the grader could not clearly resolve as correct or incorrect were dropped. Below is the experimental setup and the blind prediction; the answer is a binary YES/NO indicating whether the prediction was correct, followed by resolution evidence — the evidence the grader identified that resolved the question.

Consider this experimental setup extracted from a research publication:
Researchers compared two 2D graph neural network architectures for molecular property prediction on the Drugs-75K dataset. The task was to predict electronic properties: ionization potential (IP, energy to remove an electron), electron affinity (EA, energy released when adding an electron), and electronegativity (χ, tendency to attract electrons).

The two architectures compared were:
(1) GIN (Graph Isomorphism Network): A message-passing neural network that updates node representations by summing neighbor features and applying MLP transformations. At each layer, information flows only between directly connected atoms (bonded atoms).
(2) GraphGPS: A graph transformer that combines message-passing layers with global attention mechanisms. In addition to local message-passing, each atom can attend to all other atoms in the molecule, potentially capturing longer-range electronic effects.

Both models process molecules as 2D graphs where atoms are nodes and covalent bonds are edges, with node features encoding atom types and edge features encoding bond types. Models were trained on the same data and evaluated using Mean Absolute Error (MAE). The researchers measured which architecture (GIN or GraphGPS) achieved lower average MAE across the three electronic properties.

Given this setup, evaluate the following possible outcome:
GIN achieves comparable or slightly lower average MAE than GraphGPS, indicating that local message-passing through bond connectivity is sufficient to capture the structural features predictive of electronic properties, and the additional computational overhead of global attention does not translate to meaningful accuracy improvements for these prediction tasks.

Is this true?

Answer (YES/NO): NO